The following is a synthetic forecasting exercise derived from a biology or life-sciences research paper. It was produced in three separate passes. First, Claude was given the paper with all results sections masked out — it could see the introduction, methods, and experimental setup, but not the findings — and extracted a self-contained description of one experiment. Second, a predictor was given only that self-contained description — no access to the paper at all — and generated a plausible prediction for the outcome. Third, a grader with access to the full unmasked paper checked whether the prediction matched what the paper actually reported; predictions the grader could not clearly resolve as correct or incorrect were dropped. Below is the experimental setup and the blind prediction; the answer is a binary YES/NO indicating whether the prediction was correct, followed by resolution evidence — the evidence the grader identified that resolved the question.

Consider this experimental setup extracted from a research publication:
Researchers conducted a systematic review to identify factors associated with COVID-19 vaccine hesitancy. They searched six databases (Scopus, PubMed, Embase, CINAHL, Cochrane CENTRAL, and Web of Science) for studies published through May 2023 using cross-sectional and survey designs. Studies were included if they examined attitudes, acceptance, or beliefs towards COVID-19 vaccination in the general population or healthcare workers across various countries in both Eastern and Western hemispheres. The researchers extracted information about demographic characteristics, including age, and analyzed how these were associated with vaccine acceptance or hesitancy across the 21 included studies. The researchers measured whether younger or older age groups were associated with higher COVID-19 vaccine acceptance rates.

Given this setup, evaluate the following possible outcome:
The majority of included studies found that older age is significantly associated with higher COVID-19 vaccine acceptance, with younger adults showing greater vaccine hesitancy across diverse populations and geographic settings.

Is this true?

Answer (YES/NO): YES